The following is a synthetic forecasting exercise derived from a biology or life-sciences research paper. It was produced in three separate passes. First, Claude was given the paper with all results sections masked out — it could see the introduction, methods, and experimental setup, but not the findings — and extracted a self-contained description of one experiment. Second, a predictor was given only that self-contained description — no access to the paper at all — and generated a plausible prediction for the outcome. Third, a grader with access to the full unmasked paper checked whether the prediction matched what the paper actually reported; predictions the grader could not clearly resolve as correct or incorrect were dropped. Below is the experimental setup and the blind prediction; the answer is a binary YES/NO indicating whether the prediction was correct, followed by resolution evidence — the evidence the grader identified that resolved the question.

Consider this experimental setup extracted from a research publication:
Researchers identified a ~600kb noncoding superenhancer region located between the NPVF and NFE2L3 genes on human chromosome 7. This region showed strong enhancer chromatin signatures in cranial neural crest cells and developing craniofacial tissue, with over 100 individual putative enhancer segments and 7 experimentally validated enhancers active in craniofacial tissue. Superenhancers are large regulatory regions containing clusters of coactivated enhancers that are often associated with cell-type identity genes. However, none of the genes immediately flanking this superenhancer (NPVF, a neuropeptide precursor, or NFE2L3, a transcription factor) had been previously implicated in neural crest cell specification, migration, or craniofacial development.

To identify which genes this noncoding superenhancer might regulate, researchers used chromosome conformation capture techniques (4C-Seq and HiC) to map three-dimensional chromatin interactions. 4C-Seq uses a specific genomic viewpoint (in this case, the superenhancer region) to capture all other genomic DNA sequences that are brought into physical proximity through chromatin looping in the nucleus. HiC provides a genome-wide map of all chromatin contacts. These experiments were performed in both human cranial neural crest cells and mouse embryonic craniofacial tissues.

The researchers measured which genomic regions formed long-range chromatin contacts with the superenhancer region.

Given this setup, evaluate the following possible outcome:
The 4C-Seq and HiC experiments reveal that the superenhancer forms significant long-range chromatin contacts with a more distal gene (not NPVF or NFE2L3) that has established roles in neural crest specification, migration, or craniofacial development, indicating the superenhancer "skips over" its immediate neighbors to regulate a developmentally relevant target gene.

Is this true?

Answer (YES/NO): YES